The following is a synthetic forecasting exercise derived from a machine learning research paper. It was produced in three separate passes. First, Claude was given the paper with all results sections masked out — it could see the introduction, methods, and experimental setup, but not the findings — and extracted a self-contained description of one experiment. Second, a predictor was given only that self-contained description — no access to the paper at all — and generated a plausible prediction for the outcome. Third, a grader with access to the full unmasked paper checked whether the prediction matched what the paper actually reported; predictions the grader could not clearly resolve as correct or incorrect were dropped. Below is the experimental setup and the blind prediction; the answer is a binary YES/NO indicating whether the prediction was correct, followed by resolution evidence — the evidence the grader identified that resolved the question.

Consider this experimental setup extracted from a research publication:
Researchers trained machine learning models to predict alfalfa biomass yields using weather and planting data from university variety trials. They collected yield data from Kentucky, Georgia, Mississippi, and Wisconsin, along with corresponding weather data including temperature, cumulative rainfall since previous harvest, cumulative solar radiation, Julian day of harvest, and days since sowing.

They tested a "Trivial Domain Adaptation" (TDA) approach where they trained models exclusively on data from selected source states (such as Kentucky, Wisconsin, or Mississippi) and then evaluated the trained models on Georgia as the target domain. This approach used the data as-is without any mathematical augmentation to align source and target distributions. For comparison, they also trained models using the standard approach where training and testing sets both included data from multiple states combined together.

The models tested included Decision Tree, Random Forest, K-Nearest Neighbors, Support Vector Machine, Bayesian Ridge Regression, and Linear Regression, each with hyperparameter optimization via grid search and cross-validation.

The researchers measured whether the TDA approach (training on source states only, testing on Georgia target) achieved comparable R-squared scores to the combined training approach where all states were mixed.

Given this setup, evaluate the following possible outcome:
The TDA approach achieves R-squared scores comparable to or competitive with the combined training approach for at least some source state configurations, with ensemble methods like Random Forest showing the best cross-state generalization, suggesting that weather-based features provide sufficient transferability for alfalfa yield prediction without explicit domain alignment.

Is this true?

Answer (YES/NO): NO